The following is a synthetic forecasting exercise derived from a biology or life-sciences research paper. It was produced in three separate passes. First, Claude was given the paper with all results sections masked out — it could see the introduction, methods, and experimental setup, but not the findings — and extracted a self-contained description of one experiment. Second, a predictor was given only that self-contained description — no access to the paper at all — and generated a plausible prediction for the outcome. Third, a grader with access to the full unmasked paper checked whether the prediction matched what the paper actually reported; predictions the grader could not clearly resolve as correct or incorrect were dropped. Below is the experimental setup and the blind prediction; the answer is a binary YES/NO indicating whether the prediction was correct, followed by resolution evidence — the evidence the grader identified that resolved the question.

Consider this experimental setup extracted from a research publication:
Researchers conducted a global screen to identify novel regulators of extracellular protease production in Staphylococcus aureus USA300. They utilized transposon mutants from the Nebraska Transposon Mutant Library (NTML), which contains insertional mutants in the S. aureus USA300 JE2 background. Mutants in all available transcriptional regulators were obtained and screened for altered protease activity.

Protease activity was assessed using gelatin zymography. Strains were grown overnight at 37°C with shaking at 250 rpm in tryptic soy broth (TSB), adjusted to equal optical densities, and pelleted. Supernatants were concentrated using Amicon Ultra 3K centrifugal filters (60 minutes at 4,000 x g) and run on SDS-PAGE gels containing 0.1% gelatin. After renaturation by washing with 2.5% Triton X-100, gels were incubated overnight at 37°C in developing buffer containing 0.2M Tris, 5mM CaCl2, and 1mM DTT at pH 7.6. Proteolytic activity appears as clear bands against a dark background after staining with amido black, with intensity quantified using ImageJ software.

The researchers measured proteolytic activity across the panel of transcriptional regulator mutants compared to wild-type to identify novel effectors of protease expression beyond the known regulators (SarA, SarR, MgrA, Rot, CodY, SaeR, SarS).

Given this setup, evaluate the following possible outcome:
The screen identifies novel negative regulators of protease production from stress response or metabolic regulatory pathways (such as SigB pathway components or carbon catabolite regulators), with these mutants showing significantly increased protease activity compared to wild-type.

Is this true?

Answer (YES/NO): NO